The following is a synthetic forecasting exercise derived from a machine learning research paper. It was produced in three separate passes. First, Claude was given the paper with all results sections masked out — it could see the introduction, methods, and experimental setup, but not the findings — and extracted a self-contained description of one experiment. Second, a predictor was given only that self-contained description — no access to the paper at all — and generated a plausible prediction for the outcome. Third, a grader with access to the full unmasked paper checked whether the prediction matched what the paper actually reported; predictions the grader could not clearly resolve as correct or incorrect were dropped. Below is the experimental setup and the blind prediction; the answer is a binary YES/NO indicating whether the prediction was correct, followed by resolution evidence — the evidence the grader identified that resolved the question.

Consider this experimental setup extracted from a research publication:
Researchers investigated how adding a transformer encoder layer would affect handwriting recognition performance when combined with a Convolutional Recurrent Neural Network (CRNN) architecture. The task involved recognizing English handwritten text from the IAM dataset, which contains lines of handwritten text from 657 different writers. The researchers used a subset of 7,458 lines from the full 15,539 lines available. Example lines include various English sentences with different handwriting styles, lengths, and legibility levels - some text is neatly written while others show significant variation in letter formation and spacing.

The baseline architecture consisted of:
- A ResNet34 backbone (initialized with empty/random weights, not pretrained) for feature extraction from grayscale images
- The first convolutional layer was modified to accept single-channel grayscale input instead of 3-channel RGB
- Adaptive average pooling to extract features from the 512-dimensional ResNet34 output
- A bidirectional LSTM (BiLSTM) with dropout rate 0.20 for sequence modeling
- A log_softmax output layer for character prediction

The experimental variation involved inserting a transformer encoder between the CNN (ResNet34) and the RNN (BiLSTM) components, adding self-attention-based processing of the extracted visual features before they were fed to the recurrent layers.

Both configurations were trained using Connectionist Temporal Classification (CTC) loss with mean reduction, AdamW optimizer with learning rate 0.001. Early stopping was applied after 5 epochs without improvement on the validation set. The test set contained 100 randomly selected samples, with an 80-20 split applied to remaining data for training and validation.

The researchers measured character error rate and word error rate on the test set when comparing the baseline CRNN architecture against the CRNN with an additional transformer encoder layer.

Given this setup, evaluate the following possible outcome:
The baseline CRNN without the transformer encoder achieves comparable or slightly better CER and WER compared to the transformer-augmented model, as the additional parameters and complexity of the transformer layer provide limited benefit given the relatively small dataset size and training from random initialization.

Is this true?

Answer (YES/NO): YES